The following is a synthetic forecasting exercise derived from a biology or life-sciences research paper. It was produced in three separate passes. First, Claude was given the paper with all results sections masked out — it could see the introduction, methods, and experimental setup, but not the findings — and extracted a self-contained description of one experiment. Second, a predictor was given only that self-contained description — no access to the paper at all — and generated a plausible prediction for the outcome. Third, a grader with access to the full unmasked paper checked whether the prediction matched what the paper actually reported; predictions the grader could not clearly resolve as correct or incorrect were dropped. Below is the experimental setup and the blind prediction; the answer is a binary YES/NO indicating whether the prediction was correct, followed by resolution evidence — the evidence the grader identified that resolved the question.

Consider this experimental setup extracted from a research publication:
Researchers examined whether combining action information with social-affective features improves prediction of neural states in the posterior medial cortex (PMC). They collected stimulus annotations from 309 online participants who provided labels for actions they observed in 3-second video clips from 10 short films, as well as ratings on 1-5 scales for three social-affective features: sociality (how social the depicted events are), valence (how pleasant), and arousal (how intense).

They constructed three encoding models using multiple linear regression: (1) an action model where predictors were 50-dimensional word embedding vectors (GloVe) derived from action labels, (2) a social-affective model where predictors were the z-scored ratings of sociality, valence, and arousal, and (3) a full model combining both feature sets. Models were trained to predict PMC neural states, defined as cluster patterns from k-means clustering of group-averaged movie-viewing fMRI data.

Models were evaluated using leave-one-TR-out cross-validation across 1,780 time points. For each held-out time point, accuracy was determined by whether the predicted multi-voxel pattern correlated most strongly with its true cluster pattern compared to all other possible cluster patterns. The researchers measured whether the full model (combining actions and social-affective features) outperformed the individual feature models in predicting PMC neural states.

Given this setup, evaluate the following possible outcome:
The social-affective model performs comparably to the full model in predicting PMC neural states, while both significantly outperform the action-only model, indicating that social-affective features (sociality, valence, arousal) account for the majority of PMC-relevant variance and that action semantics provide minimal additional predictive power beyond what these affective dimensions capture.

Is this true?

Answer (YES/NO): NO